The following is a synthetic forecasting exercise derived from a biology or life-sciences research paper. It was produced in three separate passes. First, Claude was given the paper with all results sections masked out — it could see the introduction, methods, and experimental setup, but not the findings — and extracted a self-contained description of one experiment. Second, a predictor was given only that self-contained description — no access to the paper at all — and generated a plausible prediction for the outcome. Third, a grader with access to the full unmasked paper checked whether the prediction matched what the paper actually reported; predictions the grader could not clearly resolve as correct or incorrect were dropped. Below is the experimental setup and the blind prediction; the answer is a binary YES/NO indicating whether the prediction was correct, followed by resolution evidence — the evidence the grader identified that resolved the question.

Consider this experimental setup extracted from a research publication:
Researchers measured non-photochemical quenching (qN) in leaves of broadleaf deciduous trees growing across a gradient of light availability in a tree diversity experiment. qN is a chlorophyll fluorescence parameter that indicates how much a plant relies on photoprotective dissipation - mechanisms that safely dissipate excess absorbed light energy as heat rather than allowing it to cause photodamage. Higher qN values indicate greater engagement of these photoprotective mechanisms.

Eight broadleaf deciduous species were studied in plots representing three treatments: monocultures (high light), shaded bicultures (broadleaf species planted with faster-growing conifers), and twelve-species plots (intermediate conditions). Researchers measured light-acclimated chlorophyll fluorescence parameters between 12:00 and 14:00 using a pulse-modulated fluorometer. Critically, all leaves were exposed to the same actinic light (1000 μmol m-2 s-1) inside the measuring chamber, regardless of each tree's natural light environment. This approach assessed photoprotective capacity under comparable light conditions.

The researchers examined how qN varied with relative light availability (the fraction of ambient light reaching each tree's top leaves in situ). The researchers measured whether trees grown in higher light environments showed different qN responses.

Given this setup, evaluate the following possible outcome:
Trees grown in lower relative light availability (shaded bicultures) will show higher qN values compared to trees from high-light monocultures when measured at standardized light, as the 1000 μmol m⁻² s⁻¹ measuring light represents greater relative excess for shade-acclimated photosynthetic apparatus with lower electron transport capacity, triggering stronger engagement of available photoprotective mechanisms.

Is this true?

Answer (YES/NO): NO